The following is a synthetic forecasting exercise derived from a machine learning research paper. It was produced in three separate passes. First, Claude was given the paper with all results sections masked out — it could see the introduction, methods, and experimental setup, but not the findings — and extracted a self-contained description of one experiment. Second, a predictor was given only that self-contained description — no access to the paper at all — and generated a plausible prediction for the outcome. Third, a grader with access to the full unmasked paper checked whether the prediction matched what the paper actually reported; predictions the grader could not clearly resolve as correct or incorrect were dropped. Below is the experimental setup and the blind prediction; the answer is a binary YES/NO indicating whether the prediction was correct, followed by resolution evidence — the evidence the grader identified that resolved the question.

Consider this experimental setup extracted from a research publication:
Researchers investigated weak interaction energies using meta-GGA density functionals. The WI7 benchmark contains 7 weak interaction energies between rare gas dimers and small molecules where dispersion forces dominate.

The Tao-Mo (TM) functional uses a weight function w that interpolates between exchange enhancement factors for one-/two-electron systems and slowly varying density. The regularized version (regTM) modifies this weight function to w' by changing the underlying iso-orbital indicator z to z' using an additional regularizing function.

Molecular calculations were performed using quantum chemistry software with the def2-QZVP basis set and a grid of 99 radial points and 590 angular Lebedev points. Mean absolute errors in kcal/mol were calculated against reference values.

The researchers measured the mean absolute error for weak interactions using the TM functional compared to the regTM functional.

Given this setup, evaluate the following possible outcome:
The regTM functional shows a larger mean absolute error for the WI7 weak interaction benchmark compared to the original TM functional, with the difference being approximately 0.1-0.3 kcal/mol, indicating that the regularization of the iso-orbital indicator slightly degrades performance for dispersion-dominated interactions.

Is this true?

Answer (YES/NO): NO